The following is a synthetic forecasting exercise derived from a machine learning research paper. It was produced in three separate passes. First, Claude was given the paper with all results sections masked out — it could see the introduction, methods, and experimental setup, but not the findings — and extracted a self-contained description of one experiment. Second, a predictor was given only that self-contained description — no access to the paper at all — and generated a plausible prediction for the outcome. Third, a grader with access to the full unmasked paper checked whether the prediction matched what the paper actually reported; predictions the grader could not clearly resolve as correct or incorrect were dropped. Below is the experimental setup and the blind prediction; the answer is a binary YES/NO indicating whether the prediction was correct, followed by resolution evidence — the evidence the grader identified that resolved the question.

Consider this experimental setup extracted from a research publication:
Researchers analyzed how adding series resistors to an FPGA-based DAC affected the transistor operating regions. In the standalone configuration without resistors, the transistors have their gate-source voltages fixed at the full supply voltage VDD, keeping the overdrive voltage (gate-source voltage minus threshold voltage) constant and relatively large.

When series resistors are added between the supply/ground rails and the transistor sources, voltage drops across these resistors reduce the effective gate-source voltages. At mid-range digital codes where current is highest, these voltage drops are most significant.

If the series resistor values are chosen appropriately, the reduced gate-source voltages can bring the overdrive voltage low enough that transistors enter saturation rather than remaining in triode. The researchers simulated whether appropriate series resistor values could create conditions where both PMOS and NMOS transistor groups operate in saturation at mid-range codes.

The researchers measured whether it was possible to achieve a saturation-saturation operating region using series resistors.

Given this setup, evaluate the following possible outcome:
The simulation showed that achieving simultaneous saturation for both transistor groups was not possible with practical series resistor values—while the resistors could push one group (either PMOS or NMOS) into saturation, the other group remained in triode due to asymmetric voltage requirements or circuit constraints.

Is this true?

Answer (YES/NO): NO